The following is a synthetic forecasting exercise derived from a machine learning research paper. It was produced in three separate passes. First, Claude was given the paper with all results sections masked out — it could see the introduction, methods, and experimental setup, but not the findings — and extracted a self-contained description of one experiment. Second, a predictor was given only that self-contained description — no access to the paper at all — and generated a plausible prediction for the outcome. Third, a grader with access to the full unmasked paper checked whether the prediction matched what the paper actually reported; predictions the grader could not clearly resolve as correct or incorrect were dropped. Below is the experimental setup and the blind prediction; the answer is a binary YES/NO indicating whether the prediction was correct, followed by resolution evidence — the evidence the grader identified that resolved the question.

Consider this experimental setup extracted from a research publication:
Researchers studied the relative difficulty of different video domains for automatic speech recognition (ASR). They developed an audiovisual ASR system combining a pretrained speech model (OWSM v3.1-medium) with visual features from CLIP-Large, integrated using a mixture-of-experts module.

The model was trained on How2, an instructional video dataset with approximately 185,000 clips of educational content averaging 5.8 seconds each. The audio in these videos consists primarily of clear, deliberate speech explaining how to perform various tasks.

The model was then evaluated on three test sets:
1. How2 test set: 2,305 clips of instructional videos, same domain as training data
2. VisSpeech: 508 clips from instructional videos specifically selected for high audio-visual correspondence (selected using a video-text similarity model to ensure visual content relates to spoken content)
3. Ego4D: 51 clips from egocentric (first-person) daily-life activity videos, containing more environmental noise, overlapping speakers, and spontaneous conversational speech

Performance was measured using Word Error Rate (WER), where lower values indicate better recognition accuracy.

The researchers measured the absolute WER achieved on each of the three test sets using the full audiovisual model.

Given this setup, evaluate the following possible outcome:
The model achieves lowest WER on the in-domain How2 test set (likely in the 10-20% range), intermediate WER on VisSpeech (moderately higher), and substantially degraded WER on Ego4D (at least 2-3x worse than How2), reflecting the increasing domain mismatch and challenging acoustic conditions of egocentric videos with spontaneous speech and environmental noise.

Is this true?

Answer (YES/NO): NO